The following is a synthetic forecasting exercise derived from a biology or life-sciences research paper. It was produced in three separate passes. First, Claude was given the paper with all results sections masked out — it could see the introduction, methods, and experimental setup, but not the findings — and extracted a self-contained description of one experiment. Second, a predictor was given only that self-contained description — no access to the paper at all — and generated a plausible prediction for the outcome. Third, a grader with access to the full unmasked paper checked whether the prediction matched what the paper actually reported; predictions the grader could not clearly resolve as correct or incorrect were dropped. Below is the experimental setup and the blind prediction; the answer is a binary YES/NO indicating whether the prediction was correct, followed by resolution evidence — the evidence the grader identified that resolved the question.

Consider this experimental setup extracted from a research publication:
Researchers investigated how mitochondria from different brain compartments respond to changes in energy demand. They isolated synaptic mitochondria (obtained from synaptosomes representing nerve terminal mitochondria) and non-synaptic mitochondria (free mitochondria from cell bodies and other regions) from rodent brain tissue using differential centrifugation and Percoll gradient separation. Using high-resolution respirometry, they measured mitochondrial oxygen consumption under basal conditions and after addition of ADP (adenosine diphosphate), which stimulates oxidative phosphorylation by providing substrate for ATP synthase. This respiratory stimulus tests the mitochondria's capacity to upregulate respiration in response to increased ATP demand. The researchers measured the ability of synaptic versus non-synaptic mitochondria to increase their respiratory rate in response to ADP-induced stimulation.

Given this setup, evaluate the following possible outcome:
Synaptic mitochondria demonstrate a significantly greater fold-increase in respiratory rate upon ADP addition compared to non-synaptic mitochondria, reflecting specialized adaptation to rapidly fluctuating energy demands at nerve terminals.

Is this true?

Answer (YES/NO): YES